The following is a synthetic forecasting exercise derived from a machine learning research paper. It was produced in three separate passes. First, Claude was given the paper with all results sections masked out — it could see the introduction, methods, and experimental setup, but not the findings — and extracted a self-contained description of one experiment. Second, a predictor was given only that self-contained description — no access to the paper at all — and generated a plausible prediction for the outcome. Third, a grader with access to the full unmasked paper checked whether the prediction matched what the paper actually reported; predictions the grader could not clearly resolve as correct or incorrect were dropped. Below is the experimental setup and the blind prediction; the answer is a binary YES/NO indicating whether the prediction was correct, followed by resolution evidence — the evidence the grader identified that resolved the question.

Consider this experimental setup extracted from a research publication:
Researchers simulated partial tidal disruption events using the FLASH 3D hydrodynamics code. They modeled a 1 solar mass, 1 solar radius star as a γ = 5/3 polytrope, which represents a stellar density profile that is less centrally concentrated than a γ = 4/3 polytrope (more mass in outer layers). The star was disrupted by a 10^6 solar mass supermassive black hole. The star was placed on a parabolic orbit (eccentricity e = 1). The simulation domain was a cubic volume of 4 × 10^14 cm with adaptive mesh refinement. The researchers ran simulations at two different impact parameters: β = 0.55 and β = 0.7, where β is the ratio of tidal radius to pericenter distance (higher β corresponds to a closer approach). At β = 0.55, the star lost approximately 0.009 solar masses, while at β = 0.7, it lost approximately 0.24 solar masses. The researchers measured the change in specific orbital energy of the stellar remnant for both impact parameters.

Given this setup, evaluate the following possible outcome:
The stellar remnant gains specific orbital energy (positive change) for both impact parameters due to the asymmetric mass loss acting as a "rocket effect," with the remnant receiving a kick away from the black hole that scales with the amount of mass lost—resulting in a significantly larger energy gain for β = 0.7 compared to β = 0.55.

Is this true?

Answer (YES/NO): NO